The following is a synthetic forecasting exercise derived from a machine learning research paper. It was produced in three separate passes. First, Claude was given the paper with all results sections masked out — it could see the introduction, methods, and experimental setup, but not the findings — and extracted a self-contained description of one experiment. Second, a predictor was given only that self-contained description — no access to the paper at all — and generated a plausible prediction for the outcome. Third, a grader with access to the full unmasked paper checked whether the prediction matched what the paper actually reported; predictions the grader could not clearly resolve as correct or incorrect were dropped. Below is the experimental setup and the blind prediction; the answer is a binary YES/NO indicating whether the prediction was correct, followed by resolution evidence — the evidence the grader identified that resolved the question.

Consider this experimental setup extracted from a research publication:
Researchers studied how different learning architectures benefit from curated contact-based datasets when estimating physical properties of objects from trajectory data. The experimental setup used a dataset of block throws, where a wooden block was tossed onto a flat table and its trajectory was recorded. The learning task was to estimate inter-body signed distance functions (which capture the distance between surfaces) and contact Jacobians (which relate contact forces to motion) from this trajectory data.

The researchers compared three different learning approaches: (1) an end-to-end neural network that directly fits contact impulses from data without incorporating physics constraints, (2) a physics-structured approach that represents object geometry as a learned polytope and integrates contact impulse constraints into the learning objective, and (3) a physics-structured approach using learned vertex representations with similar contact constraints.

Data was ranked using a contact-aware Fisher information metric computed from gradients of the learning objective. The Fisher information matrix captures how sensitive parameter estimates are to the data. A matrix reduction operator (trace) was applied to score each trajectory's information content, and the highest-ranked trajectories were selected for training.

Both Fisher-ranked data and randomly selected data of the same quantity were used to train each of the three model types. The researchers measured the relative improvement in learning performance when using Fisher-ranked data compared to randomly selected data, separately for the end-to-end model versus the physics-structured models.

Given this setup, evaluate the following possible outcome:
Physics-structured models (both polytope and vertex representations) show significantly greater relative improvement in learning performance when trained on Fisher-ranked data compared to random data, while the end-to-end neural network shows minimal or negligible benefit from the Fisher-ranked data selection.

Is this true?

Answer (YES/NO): NO